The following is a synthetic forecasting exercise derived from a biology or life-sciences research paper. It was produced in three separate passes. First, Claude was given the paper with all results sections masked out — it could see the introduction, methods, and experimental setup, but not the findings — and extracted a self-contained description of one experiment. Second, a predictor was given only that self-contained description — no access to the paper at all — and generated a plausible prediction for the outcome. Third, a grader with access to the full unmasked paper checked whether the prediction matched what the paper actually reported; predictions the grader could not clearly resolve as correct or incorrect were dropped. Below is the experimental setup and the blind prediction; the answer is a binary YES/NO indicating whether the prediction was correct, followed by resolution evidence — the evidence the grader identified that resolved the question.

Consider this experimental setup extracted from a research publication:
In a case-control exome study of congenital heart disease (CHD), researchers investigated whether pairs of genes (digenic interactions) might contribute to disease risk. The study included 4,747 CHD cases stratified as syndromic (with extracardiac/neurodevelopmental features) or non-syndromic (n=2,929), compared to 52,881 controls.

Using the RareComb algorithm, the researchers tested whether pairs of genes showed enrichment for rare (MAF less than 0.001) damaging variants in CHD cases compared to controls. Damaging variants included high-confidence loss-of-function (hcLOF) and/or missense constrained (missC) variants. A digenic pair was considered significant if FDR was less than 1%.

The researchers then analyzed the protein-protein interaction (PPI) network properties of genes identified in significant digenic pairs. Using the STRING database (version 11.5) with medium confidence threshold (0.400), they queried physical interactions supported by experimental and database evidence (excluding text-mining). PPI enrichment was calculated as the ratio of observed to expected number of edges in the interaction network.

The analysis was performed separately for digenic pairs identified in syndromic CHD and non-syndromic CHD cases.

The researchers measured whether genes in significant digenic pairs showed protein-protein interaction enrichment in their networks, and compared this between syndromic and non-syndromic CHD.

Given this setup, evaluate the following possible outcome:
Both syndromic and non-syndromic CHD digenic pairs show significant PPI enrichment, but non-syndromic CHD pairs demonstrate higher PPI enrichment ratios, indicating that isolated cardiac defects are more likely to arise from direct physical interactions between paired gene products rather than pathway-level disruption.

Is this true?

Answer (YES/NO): NO